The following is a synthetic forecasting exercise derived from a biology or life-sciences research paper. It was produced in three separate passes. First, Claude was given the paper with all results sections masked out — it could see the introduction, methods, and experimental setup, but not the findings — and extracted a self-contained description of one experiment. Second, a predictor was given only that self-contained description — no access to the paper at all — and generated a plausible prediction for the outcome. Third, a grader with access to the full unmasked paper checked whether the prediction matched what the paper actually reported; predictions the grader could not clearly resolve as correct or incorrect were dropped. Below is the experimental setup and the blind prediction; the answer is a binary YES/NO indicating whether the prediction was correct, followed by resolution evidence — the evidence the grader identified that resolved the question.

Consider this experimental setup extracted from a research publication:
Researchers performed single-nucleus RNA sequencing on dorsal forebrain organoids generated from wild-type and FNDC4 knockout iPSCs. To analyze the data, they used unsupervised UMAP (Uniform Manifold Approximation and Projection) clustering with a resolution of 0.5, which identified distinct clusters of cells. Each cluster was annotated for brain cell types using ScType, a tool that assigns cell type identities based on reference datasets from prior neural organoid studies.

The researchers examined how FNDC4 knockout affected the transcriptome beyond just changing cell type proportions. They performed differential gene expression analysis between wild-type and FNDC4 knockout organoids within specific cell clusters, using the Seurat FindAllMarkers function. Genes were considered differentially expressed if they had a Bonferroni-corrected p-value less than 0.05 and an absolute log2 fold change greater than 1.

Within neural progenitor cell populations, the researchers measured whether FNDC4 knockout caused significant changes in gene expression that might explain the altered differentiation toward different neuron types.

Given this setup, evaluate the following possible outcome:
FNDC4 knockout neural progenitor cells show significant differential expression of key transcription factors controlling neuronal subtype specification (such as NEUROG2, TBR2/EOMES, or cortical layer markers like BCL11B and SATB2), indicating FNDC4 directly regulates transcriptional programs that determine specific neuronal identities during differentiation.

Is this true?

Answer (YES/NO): NO